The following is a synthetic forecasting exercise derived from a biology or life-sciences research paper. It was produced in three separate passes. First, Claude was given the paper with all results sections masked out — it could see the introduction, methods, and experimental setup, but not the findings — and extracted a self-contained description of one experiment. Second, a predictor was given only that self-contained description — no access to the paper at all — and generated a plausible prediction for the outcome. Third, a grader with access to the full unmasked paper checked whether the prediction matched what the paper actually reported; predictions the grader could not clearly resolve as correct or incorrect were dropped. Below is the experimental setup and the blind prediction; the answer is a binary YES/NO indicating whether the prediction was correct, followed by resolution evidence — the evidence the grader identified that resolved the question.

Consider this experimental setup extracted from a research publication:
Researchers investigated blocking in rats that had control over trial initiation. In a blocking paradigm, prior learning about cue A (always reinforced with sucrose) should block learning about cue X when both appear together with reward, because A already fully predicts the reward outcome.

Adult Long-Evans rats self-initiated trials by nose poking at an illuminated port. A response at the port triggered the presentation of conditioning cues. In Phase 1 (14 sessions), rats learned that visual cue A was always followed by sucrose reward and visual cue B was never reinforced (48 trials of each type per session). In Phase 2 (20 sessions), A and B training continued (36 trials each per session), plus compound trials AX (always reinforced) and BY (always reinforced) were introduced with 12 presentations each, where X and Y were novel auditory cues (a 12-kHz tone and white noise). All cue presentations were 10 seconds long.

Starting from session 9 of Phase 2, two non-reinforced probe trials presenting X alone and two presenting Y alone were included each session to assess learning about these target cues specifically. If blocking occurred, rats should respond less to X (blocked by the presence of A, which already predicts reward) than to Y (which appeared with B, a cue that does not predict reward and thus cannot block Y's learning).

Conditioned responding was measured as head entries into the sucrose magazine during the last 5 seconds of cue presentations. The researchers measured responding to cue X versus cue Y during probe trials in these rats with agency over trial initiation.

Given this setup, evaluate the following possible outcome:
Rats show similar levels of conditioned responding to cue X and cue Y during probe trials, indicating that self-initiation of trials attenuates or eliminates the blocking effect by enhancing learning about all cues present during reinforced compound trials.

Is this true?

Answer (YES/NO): NO